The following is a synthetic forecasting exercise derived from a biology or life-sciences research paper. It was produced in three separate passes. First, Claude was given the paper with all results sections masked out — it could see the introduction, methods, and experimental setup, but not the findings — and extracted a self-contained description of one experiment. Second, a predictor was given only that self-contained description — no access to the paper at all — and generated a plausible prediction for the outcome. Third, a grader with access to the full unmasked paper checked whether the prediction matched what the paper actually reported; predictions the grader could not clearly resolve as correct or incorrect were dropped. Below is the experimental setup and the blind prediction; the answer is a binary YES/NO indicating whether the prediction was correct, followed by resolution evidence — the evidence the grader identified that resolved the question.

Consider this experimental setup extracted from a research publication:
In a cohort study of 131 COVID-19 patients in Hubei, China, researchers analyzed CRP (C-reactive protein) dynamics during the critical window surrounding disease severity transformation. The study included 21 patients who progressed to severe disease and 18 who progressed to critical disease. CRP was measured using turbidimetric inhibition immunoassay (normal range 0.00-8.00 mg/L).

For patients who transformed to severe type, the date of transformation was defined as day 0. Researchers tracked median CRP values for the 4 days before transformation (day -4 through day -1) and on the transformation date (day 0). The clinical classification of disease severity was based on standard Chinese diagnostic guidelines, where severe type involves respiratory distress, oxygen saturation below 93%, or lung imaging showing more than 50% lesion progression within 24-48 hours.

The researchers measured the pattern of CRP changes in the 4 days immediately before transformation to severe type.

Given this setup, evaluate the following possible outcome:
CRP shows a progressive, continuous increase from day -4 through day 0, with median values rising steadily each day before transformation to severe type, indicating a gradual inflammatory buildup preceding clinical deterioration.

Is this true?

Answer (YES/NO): NO